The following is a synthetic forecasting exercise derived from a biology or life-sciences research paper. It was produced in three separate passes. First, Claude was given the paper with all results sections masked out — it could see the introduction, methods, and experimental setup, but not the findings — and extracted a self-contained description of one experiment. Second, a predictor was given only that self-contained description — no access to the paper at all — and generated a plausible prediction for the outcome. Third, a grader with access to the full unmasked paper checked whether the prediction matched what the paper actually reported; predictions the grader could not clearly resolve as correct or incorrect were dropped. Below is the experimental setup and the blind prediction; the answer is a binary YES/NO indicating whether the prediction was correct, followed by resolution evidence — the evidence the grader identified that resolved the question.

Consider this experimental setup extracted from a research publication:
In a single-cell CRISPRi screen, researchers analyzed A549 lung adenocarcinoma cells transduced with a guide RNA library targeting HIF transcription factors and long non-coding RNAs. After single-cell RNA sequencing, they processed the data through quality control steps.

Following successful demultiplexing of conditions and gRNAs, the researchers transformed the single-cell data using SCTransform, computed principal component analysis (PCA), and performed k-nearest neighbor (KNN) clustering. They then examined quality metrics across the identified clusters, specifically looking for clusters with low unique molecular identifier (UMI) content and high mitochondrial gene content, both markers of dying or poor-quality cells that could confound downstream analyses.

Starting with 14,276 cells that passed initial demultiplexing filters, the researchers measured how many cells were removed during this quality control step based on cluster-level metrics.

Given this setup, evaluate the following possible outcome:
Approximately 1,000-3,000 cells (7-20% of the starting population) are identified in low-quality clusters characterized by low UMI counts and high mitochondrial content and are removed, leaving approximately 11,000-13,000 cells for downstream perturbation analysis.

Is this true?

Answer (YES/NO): NO